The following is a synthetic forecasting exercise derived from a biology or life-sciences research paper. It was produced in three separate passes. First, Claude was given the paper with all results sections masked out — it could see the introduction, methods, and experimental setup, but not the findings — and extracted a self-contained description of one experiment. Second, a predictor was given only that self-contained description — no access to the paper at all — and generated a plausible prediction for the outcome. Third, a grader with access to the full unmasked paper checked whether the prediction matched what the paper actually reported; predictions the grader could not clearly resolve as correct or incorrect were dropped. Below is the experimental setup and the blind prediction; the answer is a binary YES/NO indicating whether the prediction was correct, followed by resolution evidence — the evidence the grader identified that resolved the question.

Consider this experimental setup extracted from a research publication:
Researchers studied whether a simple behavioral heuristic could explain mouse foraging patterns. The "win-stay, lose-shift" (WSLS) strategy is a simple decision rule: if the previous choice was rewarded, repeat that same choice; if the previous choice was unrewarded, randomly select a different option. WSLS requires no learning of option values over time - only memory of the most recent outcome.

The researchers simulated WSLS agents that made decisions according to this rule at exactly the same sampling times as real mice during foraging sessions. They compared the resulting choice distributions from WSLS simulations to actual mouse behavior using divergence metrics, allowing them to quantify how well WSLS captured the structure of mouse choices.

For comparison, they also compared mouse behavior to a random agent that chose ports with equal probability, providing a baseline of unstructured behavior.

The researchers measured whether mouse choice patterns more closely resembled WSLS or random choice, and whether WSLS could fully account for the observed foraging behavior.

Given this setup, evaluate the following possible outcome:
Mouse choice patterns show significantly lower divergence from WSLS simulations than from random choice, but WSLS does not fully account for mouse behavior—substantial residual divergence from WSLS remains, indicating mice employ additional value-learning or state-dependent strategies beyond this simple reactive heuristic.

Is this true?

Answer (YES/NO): NO